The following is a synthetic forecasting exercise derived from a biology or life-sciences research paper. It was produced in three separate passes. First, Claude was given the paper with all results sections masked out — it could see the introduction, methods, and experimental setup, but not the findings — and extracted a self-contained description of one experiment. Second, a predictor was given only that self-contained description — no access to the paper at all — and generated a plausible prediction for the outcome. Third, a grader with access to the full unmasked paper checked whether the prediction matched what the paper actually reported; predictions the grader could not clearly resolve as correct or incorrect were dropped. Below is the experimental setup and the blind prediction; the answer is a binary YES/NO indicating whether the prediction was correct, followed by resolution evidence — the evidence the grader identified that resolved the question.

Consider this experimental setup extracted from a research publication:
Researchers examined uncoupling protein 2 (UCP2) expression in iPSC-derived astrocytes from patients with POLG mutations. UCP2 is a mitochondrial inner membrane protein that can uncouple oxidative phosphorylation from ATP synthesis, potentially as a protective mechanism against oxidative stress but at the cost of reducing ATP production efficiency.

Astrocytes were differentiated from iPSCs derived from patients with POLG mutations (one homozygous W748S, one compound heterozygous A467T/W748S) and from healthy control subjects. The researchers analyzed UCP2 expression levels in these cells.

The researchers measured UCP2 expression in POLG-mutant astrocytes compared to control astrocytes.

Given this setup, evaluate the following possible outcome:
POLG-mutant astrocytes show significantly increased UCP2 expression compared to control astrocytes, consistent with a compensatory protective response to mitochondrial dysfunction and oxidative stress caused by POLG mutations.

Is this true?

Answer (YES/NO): YES